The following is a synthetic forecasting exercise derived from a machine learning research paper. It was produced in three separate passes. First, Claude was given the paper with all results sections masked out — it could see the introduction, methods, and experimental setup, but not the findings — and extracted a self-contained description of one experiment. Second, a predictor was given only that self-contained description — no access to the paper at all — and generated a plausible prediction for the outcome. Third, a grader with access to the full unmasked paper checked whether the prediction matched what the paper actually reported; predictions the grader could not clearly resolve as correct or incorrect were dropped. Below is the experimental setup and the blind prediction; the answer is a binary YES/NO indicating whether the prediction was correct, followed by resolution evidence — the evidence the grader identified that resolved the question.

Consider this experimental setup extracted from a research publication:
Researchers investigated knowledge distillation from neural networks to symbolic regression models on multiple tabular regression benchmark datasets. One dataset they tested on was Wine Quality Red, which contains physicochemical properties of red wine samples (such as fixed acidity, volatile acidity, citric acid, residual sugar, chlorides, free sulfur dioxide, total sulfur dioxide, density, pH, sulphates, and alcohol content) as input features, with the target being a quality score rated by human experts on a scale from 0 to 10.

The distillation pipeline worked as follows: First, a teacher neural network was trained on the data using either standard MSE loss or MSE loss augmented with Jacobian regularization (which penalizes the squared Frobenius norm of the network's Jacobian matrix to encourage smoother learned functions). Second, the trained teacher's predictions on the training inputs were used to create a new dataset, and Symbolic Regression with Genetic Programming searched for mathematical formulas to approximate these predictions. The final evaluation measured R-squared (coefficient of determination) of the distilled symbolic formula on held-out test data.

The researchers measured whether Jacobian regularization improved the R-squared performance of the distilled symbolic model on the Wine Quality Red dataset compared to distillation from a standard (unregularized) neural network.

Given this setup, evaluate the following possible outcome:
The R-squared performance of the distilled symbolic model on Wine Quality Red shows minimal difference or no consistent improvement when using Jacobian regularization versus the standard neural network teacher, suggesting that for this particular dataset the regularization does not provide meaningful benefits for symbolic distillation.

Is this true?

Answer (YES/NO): YES